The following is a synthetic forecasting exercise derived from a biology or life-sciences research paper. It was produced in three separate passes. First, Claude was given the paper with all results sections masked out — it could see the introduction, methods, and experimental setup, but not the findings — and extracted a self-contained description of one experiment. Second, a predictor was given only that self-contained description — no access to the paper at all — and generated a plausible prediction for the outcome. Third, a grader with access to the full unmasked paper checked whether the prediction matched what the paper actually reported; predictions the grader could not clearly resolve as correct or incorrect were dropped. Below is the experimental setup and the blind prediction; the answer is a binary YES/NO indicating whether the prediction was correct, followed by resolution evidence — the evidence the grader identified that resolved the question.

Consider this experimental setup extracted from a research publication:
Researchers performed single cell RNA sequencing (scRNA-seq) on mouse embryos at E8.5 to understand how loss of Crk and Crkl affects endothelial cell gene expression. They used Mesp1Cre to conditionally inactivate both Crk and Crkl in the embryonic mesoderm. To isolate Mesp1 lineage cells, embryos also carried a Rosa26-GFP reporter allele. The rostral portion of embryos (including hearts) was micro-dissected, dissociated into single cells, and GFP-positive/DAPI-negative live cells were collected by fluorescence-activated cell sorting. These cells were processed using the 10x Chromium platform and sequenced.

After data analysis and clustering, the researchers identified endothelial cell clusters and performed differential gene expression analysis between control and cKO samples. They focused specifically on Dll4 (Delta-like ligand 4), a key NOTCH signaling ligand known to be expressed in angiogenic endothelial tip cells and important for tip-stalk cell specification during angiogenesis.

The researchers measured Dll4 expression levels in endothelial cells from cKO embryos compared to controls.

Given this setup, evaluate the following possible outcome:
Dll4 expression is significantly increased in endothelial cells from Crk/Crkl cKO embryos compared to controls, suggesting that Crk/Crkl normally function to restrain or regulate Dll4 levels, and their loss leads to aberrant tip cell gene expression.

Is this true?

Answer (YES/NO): YES